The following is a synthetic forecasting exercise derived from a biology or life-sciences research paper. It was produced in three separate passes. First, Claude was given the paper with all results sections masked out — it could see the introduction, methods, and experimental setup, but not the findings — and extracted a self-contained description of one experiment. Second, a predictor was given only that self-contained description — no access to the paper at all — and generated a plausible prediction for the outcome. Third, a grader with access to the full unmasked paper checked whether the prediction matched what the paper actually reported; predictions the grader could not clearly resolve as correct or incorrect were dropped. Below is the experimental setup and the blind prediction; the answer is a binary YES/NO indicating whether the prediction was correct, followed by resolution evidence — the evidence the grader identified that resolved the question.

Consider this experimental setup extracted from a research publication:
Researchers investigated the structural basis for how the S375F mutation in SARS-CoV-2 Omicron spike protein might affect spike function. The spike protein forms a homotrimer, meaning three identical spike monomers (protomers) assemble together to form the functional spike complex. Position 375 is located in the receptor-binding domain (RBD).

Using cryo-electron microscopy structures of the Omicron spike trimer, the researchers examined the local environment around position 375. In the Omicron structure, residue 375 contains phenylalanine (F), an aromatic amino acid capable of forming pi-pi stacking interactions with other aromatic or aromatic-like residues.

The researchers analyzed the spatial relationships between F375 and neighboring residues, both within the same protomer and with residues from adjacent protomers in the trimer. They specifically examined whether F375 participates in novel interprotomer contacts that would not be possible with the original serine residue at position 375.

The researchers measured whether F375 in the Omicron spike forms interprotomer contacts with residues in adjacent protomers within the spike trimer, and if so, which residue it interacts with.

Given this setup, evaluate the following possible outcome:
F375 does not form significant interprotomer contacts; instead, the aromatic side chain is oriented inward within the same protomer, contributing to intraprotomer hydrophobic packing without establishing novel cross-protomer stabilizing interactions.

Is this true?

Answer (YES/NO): NO